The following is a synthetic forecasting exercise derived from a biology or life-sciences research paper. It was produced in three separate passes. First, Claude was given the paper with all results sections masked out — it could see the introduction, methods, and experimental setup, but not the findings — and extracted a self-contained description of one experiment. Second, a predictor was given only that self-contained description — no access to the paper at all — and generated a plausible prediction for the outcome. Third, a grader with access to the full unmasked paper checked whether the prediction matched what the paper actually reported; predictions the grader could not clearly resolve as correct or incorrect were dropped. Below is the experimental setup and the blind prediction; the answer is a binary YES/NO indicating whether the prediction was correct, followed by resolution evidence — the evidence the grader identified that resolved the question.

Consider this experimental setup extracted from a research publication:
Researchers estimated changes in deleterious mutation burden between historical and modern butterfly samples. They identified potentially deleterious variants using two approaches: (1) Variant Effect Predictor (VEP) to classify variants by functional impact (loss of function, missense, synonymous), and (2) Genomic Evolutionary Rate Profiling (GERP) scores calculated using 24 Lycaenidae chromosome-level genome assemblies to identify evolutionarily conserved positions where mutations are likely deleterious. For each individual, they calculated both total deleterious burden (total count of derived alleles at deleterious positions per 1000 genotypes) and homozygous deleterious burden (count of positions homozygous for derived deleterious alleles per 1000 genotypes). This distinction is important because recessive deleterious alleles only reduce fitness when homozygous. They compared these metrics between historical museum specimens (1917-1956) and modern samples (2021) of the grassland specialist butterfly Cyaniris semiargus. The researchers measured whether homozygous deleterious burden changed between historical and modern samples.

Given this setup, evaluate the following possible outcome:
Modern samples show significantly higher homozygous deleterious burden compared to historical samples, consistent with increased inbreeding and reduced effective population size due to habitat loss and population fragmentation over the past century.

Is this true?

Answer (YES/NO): YES